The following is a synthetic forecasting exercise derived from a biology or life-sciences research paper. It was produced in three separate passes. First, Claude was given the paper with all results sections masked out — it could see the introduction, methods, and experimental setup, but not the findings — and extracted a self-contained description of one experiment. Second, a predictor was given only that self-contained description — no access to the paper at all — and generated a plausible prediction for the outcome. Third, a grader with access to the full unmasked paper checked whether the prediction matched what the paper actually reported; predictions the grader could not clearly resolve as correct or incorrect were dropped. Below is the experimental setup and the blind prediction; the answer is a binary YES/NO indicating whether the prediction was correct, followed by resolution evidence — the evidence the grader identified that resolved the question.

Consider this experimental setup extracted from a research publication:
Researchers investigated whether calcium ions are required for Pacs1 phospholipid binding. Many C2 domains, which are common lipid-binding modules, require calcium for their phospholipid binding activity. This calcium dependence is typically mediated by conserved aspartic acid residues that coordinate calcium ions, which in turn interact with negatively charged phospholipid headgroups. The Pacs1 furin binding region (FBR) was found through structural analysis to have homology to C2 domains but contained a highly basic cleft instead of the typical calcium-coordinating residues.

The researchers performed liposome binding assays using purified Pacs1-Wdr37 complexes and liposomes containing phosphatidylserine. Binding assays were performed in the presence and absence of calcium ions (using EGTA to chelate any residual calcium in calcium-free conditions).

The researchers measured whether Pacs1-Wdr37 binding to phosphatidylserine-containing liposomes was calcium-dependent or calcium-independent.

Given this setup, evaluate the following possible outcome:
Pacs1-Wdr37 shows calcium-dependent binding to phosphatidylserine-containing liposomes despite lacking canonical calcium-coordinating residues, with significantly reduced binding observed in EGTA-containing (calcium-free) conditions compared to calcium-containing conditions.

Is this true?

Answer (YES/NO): NO